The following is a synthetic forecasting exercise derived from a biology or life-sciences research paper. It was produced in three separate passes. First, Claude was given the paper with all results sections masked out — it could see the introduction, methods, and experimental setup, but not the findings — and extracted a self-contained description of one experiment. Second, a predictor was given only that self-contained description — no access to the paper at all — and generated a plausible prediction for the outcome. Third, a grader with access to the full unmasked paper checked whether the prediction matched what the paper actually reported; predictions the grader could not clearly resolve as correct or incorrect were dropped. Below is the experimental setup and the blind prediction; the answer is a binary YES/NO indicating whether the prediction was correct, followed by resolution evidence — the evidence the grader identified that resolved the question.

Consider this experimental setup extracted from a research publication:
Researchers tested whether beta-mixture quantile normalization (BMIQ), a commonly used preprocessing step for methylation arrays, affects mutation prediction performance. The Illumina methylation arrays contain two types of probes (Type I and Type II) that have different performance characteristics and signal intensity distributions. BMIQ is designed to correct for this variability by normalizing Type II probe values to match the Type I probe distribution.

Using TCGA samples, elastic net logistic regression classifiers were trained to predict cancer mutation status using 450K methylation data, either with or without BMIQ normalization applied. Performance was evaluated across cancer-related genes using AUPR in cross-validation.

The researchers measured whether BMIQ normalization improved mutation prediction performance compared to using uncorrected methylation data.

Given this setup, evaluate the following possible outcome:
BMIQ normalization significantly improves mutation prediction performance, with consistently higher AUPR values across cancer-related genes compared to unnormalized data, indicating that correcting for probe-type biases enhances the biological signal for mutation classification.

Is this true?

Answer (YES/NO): NO